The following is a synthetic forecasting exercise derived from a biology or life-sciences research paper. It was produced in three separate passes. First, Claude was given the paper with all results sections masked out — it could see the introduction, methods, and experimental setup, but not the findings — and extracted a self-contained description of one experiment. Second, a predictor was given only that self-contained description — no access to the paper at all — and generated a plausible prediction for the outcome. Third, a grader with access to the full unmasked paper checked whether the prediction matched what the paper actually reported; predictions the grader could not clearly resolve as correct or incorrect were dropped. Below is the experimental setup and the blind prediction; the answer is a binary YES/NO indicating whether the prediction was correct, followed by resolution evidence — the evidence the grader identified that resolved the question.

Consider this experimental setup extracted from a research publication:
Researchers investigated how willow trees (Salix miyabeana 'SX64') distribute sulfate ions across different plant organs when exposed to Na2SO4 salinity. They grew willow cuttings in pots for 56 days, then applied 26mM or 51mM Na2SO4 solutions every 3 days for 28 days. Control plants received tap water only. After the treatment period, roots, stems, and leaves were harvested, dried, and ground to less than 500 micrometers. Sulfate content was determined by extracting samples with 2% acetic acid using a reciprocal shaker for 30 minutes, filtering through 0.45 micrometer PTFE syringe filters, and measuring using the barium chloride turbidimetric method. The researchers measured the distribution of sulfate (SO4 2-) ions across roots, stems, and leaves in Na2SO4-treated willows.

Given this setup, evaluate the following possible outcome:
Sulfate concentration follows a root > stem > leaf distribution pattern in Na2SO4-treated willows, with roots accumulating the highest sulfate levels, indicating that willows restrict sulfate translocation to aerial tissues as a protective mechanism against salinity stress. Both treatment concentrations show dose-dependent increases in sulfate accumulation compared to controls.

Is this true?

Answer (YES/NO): NO